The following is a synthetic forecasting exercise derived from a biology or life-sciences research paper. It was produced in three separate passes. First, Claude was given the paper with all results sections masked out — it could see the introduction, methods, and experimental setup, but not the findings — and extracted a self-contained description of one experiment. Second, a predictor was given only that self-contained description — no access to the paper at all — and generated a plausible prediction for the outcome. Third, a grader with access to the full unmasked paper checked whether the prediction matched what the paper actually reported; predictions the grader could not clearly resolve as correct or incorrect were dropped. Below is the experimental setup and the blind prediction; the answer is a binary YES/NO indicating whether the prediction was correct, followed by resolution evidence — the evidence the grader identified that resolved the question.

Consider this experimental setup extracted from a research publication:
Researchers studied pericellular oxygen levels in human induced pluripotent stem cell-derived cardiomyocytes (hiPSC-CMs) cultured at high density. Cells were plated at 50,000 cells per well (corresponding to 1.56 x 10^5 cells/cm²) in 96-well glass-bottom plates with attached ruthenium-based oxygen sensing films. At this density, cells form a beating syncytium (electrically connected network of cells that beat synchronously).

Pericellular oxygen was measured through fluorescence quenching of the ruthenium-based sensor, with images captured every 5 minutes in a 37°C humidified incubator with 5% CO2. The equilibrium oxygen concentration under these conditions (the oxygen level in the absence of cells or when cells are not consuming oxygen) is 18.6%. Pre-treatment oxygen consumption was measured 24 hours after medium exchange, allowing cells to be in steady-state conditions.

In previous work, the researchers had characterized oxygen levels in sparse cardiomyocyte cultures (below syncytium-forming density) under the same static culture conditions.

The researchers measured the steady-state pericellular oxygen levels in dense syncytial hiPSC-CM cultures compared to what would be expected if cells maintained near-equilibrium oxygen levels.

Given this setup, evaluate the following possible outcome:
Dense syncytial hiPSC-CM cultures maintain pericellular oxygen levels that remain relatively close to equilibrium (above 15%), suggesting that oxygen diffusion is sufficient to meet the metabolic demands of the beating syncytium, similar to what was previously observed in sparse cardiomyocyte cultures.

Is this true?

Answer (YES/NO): NO